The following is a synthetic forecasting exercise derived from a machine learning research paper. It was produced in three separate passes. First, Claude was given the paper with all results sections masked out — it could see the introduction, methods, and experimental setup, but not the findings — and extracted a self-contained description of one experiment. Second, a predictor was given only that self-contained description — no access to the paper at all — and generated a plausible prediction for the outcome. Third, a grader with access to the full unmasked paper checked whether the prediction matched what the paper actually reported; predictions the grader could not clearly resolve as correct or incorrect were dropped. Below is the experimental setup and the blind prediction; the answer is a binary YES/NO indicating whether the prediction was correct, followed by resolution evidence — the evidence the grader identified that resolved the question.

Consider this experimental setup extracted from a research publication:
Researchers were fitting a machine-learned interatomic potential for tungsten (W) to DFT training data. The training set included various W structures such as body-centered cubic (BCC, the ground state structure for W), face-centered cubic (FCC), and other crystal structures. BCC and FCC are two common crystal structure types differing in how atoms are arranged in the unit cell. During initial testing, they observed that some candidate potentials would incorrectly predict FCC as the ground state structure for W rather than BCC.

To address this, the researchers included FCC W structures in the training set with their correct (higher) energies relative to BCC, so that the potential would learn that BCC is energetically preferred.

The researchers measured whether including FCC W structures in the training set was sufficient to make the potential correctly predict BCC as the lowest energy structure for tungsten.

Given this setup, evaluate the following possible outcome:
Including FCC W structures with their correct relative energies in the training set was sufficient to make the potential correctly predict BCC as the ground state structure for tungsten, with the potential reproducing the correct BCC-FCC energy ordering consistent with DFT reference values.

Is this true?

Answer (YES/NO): YES